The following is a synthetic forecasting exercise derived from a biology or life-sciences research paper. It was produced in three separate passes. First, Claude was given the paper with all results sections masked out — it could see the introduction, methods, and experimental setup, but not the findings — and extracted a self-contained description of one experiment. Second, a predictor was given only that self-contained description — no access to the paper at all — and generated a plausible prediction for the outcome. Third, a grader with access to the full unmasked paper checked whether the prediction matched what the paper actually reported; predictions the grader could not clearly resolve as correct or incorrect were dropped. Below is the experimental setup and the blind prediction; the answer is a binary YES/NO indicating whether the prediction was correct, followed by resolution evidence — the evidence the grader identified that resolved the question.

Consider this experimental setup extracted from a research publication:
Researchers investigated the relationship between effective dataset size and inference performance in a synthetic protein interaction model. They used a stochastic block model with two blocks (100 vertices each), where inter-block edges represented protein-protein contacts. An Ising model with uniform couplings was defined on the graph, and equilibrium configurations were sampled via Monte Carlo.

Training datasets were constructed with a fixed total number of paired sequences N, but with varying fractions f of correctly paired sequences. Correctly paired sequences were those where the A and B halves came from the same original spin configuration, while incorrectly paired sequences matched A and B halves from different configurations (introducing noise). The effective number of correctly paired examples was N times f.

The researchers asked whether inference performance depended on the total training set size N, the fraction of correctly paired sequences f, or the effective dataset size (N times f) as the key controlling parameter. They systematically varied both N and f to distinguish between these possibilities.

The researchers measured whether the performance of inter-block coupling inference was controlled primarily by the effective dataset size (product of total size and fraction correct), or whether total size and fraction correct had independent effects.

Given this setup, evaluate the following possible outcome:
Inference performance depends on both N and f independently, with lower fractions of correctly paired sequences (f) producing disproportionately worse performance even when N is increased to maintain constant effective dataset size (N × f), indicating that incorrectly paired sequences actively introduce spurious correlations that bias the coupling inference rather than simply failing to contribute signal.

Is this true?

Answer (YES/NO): YES